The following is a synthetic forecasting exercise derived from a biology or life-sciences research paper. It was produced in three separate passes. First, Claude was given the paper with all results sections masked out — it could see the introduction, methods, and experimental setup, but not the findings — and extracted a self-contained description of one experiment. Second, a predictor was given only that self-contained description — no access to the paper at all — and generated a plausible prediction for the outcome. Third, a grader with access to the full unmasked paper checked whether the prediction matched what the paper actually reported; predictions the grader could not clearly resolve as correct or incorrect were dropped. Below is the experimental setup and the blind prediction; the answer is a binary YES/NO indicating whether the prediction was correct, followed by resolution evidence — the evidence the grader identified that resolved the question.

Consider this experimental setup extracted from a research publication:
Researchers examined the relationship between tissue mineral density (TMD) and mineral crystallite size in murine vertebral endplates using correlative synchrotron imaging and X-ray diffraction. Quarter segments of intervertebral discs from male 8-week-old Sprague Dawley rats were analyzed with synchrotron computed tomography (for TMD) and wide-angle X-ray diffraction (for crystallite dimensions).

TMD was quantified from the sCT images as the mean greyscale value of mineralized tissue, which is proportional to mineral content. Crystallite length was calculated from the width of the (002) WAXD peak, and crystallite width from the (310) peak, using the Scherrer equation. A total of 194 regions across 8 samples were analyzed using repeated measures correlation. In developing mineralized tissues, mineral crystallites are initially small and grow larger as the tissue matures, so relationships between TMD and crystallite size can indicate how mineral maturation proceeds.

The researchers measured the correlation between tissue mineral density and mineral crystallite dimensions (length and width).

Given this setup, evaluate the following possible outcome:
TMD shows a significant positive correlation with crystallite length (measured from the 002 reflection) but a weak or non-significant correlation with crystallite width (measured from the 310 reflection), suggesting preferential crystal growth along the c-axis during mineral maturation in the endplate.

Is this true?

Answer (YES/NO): NO